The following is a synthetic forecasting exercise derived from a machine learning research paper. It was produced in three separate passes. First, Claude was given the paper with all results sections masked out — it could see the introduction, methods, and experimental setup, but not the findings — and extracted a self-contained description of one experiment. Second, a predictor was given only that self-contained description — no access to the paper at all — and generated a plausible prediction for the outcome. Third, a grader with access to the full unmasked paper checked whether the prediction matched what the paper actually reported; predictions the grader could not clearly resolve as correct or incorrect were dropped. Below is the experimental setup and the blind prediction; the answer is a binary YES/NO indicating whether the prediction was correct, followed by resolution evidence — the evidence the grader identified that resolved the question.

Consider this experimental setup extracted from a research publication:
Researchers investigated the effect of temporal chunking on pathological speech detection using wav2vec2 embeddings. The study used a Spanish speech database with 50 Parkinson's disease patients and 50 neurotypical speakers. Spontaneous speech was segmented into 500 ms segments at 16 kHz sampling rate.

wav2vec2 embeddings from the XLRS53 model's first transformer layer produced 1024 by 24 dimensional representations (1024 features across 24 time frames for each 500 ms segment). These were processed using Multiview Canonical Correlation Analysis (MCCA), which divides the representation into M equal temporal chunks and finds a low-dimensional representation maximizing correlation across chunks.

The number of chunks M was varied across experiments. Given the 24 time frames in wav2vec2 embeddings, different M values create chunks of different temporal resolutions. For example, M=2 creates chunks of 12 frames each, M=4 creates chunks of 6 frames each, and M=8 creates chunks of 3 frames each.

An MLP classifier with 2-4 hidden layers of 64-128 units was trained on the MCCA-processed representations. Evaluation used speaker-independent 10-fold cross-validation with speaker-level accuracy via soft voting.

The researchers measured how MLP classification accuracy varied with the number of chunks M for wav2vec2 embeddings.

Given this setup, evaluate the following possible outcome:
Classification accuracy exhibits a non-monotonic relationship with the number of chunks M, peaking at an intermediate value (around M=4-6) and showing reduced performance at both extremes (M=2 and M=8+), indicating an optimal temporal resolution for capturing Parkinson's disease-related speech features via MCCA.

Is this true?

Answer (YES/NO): NO